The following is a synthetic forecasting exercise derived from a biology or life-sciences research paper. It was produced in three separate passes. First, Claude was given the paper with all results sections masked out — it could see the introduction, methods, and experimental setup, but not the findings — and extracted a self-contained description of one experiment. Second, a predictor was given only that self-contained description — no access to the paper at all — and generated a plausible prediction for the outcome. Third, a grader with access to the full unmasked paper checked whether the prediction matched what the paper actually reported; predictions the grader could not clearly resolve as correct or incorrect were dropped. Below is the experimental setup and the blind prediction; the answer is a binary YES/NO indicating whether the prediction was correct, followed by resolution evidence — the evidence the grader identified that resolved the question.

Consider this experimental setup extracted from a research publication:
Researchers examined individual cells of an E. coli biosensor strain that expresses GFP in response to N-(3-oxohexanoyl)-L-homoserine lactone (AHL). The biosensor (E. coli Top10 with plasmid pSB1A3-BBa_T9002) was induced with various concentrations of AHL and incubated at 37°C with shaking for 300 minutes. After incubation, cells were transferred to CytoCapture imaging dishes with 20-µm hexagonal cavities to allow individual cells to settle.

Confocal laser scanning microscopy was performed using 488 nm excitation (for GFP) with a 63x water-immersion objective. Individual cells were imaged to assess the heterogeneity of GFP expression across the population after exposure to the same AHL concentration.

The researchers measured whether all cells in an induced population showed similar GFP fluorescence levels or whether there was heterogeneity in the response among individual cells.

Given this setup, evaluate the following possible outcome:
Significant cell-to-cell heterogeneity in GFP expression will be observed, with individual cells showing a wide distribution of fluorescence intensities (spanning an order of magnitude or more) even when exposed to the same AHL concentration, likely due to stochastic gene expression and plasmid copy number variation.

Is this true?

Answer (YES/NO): NO